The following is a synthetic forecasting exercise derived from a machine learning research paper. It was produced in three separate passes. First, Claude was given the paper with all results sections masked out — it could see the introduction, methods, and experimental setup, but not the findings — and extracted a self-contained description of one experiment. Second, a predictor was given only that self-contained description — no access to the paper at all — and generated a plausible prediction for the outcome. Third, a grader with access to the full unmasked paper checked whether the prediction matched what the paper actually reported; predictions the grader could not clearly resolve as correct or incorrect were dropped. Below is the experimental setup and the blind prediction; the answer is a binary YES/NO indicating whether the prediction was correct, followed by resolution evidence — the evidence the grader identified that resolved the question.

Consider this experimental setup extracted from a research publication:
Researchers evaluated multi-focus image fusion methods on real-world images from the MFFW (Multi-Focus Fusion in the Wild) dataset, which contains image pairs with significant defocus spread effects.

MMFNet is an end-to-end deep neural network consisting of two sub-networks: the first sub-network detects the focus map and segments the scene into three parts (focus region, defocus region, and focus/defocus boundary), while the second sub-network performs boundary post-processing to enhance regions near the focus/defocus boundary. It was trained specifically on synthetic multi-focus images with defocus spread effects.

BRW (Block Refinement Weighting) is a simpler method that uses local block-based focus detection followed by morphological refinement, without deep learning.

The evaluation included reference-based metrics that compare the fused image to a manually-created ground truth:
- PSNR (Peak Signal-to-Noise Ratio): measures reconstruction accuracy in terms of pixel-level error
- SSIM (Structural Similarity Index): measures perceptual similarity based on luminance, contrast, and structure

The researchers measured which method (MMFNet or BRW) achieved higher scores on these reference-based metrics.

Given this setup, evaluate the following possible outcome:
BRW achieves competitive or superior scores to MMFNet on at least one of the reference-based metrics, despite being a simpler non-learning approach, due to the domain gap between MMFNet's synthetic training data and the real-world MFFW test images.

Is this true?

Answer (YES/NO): YES